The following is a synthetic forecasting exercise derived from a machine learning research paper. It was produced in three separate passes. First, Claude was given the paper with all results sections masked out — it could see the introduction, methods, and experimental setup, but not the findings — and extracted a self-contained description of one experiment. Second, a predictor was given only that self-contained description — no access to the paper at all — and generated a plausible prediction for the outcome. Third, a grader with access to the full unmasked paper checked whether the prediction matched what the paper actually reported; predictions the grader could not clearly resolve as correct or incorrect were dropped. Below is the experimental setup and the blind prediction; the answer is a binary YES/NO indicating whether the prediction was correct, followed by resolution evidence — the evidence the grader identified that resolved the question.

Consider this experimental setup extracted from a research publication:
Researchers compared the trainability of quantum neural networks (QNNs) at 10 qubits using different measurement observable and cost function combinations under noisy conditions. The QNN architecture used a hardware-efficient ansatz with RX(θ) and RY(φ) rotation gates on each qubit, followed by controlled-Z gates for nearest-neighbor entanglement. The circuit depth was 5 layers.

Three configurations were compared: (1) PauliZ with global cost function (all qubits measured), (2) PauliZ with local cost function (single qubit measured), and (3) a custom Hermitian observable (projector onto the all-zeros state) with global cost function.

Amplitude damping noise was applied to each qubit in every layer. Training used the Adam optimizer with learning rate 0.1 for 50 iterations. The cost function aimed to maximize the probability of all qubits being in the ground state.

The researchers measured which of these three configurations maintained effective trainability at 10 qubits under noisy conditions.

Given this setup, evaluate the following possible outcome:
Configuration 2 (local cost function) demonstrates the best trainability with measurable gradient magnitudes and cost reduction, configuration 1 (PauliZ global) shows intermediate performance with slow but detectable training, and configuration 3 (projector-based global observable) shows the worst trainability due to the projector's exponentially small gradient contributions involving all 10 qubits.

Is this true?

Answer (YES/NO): NO